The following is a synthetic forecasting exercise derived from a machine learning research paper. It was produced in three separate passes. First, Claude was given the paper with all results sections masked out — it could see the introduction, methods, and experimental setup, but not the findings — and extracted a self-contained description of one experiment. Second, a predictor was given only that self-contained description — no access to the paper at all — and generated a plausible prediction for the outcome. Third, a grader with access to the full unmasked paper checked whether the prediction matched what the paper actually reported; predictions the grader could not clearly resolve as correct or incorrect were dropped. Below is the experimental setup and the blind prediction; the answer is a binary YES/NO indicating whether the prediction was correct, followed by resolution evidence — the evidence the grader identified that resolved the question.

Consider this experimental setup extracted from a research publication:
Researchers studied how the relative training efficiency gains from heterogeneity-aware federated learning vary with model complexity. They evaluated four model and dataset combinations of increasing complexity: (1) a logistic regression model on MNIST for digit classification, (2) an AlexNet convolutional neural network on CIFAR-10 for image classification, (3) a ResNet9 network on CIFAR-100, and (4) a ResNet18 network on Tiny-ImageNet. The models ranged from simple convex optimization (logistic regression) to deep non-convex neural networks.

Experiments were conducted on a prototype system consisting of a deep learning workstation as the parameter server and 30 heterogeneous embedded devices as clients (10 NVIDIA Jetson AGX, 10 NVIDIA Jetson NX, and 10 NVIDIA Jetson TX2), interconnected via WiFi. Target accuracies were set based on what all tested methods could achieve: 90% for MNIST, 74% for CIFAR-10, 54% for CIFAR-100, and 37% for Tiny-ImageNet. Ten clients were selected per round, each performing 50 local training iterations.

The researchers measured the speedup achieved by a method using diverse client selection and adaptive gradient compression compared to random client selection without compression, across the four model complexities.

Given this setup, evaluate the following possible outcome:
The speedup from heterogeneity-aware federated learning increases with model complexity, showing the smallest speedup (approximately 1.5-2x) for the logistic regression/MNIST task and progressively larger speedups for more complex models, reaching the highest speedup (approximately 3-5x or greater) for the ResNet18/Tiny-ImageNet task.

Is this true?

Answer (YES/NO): NO